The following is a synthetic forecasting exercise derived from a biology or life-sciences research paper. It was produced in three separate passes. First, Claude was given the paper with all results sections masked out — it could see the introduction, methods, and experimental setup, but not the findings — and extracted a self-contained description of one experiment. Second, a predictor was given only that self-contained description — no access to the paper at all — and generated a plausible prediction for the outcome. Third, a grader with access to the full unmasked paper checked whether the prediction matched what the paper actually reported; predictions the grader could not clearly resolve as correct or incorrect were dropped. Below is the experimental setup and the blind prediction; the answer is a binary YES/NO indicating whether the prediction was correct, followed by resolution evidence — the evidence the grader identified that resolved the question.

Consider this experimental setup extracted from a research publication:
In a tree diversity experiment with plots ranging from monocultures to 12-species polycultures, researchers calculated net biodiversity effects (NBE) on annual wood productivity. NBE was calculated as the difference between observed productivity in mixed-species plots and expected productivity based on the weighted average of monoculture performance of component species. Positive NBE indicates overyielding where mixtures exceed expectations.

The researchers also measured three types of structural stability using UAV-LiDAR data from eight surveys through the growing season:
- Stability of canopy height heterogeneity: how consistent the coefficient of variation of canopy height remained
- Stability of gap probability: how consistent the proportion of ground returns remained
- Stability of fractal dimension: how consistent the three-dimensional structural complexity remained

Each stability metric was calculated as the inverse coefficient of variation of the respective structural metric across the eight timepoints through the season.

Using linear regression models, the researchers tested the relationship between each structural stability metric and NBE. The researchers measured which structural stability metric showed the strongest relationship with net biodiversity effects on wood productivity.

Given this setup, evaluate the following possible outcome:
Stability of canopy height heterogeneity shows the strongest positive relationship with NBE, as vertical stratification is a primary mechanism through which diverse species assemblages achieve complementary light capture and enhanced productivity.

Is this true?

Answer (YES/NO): NO